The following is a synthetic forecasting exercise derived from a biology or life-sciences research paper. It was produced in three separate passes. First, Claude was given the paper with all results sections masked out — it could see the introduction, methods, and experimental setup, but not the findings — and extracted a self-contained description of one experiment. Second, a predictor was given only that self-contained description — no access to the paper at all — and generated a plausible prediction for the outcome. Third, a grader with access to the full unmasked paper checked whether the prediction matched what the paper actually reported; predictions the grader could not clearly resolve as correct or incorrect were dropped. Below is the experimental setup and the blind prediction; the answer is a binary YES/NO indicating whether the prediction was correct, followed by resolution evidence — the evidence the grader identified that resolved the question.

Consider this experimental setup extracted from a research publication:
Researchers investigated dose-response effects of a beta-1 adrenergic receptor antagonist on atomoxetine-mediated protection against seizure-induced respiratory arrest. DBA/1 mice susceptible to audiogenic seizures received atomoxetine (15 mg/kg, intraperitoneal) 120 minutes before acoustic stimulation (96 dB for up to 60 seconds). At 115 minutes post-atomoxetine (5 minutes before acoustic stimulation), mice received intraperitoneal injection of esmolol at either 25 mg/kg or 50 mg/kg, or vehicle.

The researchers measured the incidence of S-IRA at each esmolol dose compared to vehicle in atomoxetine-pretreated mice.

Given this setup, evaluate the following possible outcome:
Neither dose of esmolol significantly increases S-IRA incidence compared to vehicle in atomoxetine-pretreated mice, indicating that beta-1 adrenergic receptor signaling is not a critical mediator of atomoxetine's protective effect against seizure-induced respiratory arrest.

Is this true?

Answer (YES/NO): NO